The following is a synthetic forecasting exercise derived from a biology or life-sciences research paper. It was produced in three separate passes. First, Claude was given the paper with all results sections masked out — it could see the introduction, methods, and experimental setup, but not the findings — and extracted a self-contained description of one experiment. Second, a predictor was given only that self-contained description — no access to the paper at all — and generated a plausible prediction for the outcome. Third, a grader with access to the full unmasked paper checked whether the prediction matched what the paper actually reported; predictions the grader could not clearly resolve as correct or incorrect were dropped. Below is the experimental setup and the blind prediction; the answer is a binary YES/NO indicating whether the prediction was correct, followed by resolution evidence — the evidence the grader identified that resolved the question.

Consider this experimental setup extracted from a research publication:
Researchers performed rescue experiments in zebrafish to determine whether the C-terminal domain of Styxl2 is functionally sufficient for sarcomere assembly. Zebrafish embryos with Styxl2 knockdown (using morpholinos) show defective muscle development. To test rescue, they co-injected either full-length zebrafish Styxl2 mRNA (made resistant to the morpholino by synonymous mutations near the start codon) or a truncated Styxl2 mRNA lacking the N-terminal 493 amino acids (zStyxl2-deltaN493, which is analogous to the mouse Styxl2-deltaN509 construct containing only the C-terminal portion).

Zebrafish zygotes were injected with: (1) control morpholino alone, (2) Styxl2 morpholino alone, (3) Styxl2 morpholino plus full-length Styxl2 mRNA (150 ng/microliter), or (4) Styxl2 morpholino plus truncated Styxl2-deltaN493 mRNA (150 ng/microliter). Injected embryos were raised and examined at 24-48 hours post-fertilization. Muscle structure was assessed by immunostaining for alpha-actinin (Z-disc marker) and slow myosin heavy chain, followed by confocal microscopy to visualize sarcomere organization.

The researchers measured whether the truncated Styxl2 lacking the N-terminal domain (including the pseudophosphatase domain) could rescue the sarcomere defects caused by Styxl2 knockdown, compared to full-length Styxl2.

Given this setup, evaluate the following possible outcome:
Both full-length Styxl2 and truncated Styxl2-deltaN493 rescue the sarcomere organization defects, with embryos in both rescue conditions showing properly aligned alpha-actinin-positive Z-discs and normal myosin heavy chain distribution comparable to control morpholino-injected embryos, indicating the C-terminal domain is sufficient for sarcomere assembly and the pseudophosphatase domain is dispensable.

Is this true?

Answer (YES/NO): YES